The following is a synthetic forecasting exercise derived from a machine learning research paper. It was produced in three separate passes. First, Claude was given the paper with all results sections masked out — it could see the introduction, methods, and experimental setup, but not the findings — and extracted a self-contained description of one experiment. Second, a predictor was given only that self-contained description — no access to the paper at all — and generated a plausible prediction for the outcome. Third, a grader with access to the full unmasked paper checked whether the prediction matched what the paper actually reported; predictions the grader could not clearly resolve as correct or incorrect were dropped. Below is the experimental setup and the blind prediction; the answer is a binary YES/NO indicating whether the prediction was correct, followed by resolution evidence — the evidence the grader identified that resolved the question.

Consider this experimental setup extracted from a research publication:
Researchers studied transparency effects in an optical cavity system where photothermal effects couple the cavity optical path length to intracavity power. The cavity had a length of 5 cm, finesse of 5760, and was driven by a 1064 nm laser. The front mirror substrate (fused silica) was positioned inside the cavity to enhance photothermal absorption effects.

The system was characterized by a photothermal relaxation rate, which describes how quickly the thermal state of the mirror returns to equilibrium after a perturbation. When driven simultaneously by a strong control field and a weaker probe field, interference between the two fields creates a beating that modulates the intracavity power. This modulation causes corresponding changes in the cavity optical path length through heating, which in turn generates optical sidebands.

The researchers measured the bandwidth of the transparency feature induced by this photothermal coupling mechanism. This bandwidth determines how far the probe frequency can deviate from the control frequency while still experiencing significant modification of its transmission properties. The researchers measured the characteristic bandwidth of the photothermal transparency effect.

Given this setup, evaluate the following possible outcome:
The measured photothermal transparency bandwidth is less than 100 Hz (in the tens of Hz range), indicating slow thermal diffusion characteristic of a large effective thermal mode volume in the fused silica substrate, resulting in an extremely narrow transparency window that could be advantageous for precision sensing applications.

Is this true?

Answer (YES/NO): YES